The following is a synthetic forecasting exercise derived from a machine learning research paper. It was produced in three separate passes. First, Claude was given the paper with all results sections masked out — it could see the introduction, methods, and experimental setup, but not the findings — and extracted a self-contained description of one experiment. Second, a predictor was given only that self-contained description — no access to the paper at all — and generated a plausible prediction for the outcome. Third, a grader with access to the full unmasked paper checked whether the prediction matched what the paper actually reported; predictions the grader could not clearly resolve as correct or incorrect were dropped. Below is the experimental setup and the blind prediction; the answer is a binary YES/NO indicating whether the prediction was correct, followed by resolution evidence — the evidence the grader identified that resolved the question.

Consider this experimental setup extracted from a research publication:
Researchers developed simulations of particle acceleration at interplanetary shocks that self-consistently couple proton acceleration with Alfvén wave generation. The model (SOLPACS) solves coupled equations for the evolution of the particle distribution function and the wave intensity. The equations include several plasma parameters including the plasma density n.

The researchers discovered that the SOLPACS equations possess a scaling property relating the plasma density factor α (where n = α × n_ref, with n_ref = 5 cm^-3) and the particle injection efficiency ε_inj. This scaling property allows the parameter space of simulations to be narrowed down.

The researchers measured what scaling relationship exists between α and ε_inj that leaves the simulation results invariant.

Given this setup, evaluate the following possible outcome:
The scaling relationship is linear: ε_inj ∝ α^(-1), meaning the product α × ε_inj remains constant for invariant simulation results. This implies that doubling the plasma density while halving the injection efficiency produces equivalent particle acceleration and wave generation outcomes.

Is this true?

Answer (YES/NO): NO